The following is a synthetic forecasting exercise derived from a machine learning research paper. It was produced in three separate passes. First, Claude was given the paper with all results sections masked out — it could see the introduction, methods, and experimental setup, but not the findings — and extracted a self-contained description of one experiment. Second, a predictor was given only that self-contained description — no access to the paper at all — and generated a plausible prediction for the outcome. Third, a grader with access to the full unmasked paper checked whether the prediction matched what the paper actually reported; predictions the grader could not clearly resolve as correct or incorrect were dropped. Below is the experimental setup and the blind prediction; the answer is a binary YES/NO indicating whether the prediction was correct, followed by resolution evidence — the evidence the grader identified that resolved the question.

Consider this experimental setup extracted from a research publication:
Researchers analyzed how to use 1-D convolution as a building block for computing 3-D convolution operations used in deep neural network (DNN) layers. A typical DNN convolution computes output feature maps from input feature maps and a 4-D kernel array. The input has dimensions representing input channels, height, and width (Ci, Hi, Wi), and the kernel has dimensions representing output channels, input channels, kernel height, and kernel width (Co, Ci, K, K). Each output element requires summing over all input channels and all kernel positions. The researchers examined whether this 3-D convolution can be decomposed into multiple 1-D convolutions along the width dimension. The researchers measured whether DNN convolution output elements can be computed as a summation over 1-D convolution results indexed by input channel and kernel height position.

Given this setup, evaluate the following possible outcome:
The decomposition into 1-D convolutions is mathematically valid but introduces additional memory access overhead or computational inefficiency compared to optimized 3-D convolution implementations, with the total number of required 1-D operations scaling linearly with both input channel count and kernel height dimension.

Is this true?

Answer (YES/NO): NO